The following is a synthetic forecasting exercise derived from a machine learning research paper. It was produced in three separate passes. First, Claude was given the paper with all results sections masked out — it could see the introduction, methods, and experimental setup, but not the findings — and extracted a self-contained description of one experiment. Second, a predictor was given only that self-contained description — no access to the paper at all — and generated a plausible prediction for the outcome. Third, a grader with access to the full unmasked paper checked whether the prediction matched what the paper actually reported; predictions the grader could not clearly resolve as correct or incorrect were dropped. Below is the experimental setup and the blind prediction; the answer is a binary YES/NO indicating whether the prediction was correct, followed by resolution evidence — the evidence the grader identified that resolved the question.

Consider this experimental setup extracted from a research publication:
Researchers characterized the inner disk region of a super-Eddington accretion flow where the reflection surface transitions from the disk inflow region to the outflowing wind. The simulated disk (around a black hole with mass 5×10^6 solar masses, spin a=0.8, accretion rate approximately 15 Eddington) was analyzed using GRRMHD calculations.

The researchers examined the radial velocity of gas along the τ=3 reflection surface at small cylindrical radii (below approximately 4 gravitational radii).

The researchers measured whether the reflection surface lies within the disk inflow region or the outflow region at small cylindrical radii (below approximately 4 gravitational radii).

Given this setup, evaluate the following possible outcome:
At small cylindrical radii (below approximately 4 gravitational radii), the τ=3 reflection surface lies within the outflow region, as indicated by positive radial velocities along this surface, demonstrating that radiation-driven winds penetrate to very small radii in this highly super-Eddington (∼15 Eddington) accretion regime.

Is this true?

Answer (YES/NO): NO